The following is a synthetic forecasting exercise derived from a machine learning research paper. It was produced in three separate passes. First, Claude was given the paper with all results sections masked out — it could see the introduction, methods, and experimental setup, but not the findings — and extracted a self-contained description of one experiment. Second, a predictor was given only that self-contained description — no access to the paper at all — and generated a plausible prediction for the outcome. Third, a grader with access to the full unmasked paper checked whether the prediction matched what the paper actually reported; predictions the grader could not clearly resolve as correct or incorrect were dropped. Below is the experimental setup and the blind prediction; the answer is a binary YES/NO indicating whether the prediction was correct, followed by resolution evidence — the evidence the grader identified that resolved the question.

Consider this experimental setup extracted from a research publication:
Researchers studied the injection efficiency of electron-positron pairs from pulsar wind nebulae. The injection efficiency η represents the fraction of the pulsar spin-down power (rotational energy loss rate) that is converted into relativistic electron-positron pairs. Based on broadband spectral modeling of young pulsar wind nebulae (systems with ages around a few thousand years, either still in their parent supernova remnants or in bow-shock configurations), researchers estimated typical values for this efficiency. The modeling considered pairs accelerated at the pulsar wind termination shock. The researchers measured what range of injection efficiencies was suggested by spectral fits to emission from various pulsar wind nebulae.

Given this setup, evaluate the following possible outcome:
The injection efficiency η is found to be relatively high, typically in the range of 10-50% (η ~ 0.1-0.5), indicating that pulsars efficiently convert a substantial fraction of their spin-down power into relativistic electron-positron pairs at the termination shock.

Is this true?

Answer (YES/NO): NO